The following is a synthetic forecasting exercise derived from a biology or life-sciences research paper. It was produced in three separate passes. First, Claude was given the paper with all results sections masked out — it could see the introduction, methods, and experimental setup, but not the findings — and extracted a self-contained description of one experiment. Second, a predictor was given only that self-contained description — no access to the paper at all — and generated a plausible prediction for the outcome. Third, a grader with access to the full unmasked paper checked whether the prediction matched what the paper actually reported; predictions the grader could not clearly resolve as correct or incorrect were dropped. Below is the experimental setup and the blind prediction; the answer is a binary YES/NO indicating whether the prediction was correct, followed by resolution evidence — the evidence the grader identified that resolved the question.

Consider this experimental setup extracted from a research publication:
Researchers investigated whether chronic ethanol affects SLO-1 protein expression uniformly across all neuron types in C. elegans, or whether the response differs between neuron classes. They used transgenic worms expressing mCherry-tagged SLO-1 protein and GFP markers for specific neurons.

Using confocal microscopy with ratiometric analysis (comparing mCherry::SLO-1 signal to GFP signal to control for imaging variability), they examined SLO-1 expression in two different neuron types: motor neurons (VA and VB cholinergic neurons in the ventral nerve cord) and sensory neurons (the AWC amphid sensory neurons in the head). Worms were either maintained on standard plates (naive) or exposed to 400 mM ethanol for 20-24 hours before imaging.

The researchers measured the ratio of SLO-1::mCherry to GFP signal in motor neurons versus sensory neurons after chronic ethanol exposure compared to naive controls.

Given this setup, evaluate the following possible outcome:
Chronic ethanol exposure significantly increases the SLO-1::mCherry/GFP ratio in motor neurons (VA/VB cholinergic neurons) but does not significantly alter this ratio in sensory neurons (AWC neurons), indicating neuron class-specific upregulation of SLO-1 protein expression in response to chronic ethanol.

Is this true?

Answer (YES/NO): NO